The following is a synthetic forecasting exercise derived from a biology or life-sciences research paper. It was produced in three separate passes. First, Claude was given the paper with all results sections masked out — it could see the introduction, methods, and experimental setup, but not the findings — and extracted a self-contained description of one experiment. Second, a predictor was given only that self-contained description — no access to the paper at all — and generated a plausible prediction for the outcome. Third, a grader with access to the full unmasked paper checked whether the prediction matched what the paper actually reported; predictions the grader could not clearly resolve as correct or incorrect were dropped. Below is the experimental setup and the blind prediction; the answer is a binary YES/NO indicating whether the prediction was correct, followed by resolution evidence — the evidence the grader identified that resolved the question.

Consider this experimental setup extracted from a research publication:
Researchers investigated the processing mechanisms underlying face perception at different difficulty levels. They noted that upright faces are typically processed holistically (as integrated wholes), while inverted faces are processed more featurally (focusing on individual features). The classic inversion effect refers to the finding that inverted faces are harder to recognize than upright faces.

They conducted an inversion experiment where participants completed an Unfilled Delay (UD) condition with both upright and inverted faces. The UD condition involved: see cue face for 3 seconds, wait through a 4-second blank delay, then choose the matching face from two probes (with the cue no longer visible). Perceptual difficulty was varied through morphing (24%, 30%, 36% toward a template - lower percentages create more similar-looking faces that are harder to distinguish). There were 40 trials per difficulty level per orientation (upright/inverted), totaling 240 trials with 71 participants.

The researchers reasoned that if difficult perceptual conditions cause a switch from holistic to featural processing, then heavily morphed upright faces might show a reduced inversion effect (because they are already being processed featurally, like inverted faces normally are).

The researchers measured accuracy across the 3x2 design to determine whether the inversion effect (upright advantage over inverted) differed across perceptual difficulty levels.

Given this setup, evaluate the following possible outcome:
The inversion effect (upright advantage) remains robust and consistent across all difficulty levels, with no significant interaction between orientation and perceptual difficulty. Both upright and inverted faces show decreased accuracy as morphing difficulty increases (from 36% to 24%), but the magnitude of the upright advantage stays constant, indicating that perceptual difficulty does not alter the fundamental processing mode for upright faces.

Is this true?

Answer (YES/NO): NO